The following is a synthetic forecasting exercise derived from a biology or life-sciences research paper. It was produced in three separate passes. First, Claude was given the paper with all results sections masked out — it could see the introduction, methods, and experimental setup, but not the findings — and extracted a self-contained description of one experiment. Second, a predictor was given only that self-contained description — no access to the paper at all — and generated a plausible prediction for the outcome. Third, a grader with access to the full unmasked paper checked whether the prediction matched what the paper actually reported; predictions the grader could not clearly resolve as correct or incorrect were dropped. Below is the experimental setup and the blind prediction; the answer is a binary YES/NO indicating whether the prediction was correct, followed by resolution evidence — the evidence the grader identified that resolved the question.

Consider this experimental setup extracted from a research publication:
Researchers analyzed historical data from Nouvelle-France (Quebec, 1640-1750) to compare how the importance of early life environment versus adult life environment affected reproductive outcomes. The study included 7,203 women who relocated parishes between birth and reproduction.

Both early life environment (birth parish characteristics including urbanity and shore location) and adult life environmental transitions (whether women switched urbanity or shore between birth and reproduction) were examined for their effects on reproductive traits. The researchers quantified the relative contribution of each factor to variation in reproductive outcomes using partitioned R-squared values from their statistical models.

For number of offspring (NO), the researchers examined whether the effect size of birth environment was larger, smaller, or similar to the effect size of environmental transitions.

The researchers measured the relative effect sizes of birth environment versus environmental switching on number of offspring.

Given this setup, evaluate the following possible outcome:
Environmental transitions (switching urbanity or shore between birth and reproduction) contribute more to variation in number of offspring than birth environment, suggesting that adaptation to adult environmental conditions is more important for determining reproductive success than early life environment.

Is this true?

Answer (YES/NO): NO